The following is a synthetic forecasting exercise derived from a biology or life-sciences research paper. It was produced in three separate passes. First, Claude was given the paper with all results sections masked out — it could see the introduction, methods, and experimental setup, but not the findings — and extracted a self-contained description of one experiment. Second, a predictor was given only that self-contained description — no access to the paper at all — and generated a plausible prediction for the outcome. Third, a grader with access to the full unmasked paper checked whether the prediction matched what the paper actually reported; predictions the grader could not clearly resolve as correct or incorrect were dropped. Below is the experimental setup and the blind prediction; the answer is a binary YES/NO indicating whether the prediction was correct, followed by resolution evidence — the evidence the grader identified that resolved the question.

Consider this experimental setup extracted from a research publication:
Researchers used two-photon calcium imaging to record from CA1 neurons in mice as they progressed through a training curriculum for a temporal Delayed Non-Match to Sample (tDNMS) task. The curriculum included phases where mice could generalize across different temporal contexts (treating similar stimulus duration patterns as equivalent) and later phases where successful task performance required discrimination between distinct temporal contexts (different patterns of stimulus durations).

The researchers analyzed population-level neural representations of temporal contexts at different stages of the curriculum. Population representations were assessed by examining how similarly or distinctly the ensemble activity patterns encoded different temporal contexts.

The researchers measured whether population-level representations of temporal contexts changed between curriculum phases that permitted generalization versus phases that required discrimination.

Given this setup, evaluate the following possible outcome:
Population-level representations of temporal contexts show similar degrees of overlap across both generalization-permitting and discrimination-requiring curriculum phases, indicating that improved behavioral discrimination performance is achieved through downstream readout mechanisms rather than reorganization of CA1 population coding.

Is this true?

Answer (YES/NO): NO